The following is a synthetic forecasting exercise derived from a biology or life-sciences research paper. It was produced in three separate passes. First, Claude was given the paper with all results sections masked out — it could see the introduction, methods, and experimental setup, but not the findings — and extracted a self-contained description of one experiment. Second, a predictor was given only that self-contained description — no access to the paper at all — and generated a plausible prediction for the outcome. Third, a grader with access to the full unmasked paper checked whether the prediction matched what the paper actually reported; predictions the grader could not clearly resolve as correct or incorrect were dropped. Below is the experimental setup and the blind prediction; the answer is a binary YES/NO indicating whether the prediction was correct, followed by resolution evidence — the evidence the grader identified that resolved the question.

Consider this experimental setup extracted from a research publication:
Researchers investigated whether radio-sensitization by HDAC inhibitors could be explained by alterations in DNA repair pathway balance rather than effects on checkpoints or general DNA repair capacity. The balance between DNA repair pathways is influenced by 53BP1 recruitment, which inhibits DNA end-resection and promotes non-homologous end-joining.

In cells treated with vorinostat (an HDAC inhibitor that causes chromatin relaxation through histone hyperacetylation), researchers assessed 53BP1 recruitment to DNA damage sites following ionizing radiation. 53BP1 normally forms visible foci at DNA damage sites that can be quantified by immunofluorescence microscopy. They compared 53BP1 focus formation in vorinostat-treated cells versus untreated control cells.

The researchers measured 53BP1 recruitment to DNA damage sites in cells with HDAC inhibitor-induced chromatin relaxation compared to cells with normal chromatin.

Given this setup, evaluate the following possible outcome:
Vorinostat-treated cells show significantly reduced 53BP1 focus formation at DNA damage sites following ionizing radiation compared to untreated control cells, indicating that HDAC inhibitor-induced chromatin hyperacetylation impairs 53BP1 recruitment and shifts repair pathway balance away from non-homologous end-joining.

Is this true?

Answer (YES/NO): YES